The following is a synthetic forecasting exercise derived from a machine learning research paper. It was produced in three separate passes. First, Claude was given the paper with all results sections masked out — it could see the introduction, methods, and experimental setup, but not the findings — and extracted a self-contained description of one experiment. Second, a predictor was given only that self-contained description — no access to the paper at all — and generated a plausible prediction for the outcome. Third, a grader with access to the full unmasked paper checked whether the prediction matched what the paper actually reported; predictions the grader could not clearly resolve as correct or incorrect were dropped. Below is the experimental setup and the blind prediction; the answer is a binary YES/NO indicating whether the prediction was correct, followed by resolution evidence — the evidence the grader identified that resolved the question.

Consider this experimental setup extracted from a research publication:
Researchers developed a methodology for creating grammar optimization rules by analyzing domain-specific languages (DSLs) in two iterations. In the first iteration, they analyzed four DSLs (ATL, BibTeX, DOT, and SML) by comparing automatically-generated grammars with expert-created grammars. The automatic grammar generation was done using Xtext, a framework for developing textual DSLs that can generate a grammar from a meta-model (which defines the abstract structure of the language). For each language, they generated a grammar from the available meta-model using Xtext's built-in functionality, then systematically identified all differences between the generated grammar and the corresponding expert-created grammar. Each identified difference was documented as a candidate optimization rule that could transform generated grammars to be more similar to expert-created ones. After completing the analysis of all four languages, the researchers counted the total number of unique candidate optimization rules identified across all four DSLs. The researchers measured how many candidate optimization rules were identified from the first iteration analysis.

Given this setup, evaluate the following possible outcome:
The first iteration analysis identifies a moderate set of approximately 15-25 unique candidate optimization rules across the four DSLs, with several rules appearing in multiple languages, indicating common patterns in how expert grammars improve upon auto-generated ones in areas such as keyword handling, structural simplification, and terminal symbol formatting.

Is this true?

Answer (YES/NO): NO